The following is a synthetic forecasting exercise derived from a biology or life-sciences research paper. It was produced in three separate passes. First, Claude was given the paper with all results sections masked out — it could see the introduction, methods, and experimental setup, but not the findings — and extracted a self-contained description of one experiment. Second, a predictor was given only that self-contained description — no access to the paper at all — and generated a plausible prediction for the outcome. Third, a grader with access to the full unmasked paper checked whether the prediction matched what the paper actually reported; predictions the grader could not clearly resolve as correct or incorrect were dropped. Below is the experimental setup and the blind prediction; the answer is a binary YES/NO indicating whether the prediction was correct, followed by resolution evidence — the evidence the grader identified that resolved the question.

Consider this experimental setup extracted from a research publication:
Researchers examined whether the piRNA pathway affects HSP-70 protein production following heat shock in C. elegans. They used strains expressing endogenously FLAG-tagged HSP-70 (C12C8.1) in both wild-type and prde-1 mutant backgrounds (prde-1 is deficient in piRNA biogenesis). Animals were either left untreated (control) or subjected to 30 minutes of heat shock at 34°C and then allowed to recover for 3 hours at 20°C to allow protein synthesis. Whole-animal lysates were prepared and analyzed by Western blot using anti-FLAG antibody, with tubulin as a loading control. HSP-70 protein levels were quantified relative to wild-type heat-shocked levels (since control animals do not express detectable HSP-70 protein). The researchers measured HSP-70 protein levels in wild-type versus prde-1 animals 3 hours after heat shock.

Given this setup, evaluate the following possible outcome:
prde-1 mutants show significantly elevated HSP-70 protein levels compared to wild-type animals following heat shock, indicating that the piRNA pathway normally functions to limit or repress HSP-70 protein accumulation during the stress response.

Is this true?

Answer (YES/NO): YES